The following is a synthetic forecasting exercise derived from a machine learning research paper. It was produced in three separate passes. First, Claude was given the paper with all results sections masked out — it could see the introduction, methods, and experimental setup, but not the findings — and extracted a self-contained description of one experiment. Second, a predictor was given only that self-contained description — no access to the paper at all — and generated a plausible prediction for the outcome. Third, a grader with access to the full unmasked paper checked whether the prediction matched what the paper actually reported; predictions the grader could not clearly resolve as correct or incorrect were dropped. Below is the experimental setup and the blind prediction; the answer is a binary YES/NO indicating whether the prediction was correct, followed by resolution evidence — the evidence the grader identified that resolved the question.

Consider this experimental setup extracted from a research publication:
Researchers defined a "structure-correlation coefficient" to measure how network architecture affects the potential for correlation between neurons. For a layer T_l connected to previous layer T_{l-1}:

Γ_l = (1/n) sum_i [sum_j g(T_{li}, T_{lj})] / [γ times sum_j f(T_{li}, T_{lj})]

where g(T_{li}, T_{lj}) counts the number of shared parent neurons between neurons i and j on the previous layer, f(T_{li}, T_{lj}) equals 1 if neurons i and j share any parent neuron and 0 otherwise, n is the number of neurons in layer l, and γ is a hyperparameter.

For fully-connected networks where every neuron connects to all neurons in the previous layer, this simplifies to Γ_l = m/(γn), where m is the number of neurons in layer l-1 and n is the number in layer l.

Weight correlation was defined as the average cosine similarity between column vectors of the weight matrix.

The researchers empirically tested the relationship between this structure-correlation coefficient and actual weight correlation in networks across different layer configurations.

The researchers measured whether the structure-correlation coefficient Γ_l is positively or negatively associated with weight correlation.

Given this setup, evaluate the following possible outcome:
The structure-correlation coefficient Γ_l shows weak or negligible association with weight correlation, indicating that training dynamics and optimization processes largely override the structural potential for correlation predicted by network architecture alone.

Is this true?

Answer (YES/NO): NO